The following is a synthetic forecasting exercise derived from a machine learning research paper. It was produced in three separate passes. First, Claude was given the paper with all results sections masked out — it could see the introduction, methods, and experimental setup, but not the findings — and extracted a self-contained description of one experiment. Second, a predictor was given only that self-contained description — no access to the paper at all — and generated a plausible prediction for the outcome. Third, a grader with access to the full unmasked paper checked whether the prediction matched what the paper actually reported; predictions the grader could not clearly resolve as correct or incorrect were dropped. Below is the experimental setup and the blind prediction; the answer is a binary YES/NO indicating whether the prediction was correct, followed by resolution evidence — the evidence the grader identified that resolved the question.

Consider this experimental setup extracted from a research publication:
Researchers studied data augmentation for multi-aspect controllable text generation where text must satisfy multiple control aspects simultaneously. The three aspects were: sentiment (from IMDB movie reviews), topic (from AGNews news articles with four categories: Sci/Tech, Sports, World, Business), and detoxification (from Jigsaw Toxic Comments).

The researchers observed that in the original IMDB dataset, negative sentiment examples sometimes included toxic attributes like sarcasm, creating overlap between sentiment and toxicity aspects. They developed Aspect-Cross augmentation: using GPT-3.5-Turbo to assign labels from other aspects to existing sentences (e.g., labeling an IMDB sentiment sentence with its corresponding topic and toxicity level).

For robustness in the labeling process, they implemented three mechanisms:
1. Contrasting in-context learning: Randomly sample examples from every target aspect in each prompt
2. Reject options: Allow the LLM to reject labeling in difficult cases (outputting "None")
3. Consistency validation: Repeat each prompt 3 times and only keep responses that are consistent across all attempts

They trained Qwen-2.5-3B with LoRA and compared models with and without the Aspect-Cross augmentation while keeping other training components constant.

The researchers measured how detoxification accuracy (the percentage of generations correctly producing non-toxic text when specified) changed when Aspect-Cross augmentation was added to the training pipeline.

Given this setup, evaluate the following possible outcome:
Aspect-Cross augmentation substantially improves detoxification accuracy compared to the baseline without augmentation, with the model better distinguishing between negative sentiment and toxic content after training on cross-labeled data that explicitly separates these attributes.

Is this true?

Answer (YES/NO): NO